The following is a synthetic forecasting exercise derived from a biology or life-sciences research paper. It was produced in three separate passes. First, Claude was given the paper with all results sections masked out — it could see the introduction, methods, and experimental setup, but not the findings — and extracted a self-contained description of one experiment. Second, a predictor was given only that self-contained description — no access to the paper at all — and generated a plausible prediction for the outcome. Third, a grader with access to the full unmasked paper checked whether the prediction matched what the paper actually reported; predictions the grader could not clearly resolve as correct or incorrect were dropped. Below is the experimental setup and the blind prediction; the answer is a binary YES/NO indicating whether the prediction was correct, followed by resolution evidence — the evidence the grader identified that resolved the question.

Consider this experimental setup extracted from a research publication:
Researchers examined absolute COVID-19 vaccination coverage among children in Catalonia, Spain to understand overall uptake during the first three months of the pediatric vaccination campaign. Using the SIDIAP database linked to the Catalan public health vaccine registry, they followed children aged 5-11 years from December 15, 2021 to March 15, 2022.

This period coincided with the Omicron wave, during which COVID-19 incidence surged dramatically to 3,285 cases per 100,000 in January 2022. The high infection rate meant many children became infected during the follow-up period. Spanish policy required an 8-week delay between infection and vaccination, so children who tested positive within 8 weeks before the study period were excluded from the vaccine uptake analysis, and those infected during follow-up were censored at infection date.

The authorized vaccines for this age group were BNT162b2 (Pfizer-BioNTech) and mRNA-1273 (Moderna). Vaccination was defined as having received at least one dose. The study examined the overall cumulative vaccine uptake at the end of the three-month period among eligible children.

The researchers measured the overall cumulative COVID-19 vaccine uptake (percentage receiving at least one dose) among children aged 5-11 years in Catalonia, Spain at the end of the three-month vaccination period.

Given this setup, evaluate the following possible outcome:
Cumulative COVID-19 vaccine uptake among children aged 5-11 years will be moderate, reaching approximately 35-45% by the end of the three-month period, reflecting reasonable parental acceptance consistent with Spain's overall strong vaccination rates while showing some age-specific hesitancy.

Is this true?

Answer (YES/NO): YES